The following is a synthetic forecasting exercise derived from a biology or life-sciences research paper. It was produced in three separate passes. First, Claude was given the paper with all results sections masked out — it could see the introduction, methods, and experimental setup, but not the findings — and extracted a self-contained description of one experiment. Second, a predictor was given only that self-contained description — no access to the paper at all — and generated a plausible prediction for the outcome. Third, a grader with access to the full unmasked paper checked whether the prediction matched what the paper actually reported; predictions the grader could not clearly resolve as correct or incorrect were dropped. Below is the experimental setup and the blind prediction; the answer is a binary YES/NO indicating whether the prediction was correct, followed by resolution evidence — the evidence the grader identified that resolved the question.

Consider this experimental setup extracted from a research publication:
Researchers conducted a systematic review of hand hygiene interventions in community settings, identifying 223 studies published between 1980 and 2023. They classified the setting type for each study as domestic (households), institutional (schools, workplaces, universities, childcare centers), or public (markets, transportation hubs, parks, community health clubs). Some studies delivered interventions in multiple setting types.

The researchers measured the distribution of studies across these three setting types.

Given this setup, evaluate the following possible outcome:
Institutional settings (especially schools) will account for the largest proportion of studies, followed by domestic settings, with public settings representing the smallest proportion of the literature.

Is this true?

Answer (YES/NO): YES